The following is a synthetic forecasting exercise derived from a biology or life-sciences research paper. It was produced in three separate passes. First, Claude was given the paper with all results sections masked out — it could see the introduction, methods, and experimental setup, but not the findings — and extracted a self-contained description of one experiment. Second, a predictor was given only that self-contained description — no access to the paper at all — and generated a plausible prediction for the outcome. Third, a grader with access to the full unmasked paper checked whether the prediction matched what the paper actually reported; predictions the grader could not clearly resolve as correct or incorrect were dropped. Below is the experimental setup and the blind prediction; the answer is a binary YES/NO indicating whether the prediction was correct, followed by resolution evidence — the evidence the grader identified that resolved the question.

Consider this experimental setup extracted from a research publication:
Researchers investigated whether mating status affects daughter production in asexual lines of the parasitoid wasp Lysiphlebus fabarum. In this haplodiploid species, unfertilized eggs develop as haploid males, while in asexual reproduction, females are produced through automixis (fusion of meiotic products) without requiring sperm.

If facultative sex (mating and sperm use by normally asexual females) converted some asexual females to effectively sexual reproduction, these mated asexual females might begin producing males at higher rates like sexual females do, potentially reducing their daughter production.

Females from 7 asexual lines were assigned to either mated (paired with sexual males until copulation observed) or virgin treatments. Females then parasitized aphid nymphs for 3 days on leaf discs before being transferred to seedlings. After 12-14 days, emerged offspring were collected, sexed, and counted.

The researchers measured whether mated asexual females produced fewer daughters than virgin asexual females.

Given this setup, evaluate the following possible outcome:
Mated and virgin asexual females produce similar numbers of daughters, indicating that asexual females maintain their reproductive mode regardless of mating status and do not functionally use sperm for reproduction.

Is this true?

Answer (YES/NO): NO